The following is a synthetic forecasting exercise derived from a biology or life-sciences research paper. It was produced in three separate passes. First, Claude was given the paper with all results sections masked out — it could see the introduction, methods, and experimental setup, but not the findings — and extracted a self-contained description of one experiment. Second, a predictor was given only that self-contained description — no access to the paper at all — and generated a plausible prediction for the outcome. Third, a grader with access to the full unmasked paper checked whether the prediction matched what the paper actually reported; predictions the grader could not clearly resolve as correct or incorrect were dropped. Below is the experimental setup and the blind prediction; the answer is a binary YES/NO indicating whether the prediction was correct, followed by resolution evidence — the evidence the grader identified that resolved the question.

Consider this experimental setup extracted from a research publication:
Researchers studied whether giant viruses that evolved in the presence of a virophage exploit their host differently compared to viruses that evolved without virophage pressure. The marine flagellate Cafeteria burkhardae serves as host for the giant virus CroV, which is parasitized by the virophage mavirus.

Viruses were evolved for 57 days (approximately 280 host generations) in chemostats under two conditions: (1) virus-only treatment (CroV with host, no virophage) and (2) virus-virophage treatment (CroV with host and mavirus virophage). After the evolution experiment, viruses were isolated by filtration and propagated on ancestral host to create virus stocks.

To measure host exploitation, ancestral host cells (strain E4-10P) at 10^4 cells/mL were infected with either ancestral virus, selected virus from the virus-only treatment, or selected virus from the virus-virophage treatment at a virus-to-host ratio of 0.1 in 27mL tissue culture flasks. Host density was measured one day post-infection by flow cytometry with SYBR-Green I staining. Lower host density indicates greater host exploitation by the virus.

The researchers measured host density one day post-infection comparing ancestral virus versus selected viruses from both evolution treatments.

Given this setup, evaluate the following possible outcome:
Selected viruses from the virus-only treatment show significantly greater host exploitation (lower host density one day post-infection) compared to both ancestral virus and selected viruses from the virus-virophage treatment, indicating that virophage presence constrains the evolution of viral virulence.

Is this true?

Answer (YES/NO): NO